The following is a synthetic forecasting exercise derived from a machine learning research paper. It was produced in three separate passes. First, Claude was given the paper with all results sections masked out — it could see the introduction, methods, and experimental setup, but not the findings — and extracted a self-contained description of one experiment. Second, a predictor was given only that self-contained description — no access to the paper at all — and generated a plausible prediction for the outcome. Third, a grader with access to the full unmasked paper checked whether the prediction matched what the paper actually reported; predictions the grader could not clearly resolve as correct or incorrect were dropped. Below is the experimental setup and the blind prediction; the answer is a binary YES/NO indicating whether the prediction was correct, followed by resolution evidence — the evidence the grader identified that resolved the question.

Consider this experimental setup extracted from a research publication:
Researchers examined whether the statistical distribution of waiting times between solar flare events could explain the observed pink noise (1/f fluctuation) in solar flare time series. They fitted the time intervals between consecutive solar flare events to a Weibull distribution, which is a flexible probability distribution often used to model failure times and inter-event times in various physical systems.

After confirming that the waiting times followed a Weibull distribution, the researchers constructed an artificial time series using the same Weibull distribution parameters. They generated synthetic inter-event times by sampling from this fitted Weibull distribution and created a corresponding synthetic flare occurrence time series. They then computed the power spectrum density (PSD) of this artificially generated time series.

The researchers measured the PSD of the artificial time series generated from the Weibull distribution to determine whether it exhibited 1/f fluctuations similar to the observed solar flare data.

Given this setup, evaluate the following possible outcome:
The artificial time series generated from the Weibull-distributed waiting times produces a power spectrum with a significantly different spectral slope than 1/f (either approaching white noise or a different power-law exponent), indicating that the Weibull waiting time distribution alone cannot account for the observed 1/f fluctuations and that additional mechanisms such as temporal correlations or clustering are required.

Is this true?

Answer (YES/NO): YES